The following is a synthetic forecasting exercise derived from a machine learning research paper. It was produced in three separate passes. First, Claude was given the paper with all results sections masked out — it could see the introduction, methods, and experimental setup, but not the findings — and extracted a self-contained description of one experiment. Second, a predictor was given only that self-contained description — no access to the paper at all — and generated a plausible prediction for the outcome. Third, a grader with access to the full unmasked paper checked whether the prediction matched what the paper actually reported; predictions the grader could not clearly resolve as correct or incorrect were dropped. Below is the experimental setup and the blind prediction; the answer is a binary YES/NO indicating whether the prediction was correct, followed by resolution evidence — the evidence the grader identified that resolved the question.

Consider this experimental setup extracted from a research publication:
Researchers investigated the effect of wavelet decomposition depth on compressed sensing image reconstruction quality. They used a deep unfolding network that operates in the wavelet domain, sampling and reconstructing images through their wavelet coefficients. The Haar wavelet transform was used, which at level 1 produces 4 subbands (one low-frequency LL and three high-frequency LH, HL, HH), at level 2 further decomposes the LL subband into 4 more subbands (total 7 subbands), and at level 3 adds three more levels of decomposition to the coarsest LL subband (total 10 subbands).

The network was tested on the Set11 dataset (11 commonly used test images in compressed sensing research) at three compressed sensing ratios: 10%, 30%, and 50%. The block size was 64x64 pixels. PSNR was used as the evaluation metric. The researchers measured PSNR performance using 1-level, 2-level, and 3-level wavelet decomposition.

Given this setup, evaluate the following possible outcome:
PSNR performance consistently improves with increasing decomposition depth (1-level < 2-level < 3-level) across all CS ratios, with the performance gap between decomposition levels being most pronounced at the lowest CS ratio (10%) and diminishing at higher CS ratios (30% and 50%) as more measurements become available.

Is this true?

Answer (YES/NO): NO